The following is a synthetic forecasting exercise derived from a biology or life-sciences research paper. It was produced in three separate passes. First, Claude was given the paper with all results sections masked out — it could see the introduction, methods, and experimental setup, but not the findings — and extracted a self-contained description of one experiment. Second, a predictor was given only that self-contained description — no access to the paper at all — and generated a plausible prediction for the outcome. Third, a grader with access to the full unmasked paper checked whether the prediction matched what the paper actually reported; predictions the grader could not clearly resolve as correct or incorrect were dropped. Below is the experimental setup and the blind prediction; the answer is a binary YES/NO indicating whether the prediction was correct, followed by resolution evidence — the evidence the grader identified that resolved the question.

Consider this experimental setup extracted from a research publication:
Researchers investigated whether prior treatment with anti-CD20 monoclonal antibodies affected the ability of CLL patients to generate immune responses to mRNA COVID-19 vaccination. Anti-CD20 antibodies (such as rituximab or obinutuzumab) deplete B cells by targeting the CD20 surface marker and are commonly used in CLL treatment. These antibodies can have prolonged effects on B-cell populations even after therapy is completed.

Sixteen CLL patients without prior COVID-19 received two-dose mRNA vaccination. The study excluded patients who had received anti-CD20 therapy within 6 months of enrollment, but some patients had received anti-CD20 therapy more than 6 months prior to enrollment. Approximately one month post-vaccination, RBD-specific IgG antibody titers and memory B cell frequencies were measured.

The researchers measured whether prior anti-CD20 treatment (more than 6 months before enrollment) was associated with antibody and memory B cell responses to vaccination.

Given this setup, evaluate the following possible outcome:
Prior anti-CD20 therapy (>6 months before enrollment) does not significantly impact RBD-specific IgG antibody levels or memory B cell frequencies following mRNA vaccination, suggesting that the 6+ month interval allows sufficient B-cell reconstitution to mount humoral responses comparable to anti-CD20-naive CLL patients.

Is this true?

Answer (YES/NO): YES